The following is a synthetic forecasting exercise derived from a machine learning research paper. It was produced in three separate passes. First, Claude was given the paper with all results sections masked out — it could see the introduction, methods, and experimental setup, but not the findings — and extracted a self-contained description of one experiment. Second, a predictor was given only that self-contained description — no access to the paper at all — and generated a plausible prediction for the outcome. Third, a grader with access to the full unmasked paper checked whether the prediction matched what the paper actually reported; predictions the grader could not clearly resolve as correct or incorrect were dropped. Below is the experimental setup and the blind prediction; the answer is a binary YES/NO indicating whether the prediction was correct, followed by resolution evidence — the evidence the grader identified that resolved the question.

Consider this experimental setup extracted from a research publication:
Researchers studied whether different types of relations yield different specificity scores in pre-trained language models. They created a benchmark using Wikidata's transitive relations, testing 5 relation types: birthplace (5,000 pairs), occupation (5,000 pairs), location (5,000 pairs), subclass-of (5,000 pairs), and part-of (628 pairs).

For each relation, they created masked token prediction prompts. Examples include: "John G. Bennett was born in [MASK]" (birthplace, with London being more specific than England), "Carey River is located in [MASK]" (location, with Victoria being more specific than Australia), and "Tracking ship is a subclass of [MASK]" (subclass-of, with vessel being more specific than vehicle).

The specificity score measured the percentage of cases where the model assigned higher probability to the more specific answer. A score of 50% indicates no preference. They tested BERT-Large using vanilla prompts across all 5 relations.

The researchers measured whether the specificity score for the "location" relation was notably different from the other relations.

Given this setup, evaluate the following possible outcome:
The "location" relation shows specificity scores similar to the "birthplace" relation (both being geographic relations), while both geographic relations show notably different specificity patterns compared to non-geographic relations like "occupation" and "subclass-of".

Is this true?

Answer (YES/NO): NO